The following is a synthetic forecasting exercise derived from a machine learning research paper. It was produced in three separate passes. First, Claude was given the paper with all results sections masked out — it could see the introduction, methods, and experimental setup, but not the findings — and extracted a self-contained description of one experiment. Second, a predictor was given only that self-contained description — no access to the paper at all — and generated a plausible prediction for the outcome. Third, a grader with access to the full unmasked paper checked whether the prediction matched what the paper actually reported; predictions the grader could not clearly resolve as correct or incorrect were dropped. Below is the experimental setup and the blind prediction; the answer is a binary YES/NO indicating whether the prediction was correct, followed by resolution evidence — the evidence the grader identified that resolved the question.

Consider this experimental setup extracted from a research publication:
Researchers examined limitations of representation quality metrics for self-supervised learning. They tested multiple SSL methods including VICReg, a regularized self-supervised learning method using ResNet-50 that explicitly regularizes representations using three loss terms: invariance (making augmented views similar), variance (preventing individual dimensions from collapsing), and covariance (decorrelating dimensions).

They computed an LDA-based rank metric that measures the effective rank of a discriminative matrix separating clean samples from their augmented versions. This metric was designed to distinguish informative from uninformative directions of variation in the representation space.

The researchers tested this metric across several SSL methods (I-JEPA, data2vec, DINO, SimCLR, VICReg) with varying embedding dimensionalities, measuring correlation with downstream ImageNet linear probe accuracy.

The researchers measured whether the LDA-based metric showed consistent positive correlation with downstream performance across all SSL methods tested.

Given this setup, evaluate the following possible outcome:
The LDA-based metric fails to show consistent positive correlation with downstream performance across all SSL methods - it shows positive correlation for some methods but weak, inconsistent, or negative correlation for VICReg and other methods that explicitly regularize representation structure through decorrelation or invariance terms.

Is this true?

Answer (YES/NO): NO